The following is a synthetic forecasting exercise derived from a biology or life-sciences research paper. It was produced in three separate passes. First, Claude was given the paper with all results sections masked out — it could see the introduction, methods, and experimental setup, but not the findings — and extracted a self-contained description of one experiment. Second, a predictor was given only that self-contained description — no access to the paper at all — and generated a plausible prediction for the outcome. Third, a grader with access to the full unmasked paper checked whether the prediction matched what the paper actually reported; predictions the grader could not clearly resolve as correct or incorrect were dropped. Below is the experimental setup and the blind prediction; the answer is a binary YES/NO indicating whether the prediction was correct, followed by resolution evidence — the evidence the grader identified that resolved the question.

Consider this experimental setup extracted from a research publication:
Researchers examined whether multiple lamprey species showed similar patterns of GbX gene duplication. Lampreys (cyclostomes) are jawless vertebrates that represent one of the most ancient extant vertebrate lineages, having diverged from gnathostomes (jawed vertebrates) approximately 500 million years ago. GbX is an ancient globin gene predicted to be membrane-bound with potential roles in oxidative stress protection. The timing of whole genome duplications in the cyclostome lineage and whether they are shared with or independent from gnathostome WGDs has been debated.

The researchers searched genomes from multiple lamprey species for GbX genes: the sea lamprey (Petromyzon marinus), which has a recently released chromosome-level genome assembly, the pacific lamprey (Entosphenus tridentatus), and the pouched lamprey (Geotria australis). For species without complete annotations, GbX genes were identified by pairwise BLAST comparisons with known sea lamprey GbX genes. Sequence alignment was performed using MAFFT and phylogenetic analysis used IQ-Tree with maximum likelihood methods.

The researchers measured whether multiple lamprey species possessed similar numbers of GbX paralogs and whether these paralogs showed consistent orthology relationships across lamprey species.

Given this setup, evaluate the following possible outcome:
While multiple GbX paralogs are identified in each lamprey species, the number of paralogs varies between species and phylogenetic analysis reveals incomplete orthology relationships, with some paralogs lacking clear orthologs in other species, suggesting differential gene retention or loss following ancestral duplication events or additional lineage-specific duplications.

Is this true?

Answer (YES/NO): NO